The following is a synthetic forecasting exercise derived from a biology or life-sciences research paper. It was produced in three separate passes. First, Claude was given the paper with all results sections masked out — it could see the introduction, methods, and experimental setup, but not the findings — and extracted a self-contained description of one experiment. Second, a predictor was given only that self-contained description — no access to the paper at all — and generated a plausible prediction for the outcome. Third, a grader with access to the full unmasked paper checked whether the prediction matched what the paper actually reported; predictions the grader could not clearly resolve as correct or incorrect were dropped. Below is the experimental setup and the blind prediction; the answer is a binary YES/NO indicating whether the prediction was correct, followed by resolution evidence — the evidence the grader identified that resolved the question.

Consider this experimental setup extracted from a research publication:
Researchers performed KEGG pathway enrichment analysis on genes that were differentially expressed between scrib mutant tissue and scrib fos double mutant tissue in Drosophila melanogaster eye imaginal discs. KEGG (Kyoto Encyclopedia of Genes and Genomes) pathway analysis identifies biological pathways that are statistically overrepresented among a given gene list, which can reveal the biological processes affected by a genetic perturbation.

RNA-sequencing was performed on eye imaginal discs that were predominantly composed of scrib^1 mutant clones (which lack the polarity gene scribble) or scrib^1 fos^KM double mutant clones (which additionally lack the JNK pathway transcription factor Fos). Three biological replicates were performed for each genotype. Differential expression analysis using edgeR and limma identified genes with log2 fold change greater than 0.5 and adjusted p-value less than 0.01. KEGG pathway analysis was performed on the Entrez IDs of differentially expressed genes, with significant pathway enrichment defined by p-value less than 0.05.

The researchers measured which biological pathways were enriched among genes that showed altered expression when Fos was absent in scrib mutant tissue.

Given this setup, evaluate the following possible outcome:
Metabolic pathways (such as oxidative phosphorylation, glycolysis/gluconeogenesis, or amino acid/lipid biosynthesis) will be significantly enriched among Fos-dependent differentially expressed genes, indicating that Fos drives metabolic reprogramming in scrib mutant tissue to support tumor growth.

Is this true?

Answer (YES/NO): YES